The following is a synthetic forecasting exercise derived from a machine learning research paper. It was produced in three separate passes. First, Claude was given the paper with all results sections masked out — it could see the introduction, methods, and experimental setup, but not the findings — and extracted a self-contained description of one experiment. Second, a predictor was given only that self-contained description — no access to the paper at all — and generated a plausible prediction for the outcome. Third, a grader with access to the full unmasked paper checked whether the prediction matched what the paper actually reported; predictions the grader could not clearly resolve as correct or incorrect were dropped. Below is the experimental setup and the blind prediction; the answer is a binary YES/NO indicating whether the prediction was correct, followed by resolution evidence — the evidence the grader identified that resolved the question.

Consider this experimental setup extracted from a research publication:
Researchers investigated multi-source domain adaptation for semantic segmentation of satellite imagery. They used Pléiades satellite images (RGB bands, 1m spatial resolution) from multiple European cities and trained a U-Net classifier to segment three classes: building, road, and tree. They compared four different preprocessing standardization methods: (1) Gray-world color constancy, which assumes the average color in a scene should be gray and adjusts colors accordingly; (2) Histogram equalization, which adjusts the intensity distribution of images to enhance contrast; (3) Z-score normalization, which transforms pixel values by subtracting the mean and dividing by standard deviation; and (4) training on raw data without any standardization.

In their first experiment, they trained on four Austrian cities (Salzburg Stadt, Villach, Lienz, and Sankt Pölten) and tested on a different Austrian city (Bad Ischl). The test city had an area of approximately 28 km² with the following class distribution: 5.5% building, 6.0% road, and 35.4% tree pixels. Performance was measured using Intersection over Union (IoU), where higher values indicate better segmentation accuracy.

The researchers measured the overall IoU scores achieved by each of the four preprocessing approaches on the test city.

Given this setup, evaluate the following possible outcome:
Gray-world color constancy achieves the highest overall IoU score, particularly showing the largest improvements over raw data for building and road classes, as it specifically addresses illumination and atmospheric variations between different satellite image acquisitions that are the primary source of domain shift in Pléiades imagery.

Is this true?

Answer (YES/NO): NO